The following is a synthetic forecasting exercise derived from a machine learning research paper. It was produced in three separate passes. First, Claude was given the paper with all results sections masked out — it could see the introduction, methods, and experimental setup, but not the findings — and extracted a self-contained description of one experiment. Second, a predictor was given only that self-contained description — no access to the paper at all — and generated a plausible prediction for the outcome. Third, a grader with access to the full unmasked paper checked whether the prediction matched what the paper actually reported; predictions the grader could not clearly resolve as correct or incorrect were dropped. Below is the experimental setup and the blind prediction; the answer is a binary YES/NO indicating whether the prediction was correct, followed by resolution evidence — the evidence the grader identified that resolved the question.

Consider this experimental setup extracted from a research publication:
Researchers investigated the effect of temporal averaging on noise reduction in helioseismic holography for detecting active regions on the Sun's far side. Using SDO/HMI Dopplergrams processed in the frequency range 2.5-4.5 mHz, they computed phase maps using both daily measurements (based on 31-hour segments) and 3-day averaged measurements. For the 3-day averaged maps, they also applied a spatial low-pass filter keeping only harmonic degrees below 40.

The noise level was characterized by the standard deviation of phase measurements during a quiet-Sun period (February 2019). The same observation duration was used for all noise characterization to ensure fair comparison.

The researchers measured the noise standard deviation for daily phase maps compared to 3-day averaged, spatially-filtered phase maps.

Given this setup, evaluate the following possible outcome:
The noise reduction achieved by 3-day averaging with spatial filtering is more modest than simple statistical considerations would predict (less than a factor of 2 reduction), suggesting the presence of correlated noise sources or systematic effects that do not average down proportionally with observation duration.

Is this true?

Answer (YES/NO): NO